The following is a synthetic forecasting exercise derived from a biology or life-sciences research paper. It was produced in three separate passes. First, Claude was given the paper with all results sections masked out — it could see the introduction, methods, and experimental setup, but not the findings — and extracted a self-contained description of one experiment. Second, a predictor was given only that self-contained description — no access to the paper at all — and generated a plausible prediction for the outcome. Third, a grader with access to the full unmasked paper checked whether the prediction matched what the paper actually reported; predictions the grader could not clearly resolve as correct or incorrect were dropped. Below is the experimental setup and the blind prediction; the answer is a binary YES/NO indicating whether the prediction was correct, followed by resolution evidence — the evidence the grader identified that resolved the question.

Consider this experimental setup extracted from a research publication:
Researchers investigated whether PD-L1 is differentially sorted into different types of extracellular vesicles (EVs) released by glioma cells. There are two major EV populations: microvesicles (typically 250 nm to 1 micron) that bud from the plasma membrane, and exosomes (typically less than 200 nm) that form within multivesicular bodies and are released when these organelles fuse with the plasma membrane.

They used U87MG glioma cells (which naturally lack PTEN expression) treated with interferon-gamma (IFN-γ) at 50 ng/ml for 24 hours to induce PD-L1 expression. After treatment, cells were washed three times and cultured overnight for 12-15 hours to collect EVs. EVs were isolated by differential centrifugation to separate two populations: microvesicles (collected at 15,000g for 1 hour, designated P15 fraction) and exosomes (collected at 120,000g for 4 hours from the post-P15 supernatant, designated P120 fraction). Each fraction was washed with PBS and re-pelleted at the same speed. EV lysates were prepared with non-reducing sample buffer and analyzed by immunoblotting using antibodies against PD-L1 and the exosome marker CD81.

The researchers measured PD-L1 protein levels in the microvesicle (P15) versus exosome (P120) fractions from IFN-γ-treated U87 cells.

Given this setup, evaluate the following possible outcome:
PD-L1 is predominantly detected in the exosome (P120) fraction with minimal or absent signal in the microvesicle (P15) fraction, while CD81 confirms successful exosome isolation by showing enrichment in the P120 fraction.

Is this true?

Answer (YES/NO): NO